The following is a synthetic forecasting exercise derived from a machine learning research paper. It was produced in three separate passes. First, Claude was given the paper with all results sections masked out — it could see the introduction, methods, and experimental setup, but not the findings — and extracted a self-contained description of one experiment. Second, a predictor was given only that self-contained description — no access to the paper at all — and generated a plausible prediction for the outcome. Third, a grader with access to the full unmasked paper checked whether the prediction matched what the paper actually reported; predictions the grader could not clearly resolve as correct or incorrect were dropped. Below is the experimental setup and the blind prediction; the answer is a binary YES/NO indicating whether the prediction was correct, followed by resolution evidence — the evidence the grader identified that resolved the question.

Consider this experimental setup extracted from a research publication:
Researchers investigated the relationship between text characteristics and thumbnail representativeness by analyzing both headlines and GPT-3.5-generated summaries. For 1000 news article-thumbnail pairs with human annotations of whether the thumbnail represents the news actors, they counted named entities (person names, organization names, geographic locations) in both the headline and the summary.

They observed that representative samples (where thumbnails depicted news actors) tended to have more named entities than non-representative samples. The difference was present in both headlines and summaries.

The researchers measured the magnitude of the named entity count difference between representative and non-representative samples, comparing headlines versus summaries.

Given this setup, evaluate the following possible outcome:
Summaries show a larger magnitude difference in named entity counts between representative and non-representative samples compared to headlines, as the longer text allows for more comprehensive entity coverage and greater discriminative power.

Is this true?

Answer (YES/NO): YES